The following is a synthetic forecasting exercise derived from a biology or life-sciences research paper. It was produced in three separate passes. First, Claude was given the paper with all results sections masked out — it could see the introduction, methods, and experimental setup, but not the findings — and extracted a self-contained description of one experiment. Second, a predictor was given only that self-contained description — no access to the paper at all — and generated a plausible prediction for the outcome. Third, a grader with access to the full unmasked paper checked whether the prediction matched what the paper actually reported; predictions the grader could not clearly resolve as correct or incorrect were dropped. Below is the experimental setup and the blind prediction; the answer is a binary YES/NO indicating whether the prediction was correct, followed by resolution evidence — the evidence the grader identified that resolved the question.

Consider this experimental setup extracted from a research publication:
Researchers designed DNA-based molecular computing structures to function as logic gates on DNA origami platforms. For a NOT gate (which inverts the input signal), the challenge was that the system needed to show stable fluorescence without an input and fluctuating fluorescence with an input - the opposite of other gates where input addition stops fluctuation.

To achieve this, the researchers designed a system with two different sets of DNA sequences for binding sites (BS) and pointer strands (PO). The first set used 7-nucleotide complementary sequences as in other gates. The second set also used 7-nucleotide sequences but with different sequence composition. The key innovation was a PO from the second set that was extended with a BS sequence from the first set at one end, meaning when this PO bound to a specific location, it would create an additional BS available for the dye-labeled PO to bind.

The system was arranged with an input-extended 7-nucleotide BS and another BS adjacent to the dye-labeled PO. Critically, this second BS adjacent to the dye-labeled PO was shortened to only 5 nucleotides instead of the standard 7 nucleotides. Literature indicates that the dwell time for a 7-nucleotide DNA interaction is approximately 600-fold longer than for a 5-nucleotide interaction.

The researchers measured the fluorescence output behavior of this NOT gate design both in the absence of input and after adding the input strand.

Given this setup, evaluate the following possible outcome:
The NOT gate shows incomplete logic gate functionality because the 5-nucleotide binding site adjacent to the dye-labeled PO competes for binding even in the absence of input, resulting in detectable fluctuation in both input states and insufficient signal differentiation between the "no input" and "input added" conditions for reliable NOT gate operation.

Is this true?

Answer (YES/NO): NO